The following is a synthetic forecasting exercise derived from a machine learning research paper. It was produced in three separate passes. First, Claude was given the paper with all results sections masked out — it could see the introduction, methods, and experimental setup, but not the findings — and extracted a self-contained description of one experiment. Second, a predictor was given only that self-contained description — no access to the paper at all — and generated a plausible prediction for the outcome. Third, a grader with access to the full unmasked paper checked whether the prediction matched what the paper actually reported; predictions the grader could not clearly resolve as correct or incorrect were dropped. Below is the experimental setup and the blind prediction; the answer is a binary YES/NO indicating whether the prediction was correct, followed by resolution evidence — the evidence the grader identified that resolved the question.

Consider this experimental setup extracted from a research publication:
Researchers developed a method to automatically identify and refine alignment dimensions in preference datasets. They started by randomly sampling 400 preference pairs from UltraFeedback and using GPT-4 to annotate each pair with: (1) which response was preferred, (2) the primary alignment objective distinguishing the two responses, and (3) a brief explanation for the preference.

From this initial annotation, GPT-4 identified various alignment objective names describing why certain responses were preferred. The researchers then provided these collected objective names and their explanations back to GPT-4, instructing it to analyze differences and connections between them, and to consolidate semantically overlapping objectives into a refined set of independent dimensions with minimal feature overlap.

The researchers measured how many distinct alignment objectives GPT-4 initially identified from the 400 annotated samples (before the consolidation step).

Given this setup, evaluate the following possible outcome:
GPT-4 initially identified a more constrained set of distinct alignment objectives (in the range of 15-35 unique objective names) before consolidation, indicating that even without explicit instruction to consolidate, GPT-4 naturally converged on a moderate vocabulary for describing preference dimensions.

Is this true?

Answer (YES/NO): NO